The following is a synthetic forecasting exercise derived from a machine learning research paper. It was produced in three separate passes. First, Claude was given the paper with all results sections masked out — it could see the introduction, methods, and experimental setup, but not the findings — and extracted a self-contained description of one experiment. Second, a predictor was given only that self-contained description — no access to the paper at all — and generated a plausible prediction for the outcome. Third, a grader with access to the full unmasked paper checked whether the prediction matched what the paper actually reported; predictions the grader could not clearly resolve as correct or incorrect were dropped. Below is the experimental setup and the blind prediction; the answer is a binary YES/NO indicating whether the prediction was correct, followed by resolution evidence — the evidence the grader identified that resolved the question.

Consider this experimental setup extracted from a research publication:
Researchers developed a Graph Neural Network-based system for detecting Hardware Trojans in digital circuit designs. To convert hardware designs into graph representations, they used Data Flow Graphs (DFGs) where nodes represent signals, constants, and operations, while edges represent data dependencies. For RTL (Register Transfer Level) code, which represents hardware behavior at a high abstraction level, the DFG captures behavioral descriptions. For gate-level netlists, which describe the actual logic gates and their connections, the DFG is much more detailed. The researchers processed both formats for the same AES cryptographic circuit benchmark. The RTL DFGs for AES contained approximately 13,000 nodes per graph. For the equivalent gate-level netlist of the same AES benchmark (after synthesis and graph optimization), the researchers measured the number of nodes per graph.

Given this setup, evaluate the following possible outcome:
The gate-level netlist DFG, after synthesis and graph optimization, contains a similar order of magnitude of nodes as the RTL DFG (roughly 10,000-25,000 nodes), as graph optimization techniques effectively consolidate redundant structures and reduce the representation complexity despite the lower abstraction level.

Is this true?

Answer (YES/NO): NO